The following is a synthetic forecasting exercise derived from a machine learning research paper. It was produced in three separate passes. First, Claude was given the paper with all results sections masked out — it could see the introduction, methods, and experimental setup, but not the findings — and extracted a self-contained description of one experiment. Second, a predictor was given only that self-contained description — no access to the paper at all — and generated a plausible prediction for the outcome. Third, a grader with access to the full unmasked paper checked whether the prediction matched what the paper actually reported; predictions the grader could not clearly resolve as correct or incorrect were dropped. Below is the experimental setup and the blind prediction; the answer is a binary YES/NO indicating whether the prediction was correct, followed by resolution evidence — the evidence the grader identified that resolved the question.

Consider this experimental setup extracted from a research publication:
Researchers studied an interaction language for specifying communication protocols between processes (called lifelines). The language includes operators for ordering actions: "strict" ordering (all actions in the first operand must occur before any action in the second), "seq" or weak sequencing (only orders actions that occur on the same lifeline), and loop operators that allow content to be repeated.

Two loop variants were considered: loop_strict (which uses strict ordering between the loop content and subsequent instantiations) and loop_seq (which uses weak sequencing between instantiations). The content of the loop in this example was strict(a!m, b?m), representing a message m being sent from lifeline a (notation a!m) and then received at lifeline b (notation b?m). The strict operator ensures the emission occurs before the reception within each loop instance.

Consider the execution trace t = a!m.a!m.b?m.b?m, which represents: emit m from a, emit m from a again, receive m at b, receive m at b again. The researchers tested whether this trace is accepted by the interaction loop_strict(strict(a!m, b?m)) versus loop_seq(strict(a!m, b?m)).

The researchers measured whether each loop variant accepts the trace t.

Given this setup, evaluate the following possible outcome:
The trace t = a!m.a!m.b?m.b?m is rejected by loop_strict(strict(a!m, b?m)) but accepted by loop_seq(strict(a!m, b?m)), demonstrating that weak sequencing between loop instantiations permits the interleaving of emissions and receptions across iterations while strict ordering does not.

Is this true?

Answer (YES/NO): YES